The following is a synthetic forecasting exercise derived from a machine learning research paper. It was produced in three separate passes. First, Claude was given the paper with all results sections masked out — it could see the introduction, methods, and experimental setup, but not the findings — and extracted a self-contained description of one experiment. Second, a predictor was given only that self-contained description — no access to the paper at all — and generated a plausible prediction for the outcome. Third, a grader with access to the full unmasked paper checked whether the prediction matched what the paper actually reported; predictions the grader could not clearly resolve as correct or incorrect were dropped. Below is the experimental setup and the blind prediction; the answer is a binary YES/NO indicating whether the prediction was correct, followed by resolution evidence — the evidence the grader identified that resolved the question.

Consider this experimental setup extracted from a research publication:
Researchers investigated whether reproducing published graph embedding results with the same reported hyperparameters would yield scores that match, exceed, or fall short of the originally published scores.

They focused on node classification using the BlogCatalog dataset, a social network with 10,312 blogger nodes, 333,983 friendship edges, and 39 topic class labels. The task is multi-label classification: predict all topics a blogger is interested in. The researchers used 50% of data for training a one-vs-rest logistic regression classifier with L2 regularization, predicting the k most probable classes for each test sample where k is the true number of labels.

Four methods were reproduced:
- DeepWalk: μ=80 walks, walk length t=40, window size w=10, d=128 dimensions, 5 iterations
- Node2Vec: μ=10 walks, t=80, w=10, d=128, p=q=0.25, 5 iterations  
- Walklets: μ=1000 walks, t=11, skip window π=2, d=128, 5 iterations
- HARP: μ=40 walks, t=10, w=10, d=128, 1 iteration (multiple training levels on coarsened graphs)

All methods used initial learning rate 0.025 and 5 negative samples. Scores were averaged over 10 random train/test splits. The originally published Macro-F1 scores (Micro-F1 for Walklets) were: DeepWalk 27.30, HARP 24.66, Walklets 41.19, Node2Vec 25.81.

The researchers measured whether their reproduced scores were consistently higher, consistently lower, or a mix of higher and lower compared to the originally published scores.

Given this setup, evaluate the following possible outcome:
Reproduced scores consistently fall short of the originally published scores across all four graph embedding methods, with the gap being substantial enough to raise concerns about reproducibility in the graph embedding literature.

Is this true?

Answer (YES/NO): NO